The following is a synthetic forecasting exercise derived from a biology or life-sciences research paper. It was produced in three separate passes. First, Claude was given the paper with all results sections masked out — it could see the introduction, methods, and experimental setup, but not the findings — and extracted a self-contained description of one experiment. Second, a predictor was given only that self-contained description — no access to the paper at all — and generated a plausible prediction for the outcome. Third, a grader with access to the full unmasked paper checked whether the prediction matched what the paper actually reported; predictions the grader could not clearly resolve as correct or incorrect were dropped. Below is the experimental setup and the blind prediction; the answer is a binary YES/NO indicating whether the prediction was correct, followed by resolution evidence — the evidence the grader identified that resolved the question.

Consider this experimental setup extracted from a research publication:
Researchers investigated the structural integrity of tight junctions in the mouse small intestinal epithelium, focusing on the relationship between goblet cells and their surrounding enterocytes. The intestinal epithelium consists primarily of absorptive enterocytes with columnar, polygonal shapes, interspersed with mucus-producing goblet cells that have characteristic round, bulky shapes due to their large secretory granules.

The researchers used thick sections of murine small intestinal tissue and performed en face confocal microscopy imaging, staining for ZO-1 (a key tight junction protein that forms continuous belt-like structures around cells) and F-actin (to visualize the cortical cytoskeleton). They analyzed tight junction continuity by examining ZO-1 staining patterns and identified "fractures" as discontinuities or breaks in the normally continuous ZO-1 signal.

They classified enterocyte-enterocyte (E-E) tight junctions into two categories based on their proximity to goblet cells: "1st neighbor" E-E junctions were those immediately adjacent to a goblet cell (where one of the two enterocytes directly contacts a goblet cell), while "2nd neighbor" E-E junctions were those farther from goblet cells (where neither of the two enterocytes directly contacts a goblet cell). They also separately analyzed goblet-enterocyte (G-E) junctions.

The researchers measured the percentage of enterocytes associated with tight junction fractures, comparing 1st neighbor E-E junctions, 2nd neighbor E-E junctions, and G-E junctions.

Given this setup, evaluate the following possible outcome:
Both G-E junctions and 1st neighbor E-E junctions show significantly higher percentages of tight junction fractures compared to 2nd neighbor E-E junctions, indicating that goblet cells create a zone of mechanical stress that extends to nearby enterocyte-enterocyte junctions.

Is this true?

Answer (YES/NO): NO